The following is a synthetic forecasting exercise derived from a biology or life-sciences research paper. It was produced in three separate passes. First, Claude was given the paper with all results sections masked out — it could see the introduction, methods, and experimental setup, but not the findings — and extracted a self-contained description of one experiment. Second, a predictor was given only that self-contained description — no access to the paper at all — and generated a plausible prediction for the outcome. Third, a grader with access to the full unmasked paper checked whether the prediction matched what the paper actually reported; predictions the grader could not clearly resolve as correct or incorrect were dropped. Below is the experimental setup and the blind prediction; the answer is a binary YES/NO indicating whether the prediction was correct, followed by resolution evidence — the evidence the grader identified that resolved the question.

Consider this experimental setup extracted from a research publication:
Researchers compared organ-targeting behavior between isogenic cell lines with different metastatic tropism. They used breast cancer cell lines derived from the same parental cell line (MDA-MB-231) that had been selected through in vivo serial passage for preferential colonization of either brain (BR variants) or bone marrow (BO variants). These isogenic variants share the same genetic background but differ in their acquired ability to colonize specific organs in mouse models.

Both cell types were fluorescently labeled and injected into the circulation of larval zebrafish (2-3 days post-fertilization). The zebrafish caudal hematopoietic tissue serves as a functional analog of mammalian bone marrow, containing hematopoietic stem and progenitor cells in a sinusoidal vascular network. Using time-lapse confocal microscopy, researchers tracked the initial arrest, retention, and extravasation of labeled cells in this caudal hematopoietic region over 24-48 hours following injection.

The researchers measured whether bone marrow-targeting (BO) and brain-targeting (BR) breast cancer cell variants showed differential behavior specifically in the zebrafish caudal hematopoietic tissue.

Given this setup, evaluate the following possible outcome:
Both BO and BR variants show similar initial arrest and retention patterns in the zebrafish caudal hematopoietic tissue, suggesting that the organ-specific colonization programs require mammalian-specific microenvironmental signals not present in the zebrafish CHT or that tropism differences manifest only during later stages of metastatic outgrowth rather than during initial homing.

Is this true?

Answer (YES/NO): NO